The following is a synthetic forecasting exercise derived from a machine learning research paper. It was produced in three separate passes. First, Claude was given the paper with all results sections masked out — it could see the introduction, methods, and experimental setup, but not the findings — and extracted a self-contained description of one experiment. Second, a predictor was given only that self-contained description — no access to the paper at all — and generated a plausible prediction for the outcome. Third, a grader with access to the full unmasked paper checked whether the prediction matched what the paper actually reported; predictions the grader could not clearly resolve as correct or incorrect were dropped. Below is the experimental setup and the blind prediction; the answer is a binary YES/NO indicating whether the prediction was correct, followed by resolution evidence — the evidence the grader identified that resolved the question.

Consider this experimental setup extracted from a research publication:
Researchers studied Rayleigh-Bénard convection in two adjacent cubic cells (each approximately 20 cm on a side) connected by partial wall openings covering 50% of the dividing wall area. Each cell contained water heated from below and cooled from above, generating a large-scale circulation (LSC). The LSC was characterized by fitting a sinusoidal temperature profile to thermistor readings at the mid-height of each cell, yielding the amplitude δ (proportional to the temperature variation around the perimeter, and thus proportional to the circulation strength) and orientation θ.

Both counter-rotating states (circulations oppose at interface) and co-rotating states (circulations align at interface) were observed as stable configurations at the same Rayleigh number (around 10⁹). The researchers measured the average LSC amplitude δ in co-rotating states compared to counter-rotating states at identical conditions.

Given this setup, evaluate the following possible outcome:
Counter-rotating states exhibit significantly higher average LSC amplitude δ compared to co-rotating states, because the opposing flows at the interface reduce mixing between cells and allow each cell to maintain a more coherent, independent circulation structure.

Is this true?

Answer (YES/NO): NO